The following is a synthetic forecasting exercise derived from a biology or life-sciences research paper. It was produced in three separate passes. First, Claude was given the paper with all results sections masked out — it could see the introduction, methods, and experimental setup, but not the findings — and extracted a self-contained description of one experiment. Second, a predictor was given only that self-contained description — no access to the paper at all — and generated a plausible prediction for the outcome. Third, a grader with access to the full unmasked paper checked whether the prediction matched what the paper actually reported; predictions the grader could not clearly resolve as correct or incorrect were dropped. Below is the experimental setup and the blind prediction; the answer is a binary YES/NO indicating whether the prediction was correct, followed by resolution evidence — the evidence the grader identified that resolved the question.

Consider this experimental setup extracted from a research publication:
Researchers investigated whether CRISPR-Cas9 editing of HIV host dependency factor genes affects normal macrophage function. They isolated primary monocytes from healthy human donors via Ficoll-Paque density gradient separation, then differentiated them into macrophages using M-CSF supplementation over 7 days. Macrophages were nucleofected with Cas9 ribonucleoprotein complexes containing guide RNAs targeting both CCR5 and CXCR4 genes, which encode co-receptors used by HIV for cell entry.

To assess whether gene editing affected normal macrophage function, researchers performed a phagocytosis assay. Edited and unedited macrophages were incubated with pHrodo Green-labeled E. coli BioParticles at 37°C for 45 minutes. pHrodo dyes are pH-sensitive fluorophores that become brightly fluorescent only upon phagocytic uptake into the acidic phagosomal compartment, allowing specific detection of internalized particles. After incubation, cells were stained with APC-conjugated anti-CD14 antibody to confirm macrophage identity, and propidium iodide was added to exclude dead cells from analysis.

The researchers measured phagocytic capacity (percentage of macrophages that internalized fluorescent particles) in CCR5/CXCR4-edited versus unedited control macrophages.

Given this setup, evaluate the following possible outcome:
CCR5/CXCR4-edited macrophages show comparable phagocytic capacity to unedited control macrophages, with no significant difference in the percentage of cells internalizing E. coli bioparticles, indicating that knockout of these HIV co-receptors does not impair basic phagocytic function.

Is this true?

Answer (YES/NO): YES